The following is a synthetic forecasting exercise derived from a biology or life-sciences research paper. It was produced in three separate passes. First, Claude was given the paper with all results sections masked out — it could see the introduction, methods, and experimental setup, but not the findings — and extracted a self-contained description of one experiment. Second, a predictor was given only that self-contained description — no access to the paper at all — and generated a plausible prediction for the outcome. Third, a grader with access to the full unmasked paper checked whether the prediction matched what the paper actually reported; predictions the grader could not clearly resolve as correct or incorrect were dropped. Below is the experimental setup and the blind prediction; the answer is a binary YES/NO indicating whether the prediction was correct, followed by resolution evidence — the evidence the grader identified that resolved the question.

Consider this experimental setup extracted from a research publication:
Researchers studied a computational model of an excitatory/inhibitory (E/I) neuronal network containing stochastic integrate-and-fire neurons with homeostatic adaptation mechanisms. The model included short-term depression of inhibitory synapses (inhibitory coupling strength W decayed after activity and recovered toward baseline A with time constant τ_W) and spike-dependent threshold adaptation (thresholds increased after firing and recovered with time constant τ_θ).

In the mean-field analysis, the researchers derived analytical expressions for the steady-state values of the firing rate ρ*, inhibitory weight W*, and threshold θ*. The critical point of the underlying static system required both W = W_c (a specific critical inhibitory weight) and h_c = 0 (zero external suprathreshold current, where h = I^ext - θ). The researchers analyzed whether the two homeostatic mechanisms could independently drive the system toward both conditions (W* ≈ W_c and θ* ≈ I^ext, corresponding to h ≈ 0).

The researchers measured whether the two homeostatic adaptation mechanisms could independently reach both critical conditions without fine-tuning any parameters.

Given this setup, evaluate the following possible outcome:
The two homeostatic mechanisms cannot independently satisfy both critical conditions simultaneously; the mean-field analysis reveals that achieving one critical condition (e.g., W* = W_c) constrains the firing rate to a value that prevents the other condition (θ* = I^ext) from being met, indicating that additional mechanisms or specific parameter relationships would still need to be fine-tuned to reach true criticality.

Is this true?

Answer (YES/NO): YES